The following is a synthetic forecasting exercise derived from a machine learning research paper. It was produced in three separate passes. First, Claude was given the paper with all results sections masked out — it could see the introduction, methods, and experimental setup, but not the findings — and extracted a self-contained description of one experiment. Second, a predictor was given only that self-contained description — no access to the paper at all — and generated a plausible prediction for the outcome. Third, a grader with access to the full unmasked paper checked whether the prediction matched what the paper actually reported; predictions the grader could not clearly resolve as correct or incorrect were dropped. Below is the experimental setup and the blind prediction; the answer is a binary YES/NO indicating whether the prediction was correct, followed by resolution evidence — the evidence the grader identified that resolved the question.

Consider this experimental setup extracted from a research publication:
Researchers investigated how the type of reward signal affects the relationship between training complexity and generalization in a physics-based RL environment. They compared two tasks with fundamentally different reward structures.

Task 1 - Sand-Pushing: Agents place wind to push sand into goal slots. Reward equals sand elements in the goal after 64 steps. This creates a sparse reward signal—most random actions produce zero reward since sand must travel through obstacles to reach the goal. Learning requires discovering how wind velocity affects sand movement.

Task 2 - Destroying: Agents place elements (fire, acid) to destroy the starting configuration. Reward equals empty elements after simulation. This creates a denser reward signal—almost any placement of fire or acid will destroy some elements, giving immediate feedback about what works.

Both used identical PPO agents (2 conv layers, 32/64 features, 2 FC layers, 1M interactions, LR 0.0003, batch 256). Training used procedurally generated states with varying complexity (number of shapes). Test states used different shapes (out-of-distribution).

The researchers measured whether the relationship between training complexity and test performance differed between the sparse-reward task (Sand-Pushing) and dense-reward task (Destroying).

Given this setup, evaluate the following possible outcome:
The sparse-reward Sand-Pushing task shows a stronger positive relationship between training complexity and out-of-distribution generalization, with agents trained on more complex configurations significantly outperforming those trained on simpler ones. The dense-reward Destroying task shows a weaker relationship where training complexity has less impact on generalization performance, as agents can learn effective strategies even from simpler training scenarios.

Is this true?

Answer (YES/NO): NO